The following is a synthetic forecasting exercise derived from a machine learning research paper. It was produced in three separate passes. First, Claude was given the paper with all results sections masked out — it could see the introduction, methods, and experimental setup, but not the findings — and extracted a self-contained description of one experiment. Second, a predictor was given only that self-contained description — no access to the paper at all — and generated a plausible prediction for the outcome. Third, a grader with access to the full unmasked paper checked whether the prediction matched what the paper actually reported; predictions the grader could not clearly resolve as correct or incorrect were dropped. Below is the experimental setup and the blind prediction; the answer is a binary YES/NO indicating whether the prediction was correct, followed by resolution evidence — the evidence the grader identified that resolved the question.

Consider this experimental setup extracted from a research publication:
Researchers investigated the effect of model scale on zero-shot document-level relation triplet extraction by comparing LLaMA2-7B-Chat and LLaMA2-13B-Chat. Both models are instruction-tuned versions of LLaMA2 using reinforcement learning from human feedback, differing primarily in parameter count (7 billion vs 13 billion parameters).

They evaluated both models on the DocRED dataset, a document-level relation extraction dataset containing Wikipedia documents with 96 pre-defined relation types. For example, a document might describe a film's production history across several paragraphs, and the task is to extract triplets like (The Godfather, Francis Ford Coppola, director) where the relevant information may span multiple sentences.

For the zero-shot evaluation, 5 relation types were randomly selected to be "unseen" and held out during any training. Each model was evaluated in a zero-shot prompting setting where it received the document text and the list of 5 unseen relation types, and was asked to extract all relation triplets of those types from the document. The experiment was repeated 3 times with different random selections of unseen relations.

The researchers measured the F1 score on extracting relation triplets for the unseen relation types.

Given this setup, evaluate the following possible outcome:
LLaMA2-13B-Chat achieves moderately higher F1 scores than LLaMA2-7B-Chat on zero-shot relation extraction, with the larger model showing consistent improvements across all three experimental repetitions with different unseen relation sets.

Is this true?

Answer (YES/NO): YES